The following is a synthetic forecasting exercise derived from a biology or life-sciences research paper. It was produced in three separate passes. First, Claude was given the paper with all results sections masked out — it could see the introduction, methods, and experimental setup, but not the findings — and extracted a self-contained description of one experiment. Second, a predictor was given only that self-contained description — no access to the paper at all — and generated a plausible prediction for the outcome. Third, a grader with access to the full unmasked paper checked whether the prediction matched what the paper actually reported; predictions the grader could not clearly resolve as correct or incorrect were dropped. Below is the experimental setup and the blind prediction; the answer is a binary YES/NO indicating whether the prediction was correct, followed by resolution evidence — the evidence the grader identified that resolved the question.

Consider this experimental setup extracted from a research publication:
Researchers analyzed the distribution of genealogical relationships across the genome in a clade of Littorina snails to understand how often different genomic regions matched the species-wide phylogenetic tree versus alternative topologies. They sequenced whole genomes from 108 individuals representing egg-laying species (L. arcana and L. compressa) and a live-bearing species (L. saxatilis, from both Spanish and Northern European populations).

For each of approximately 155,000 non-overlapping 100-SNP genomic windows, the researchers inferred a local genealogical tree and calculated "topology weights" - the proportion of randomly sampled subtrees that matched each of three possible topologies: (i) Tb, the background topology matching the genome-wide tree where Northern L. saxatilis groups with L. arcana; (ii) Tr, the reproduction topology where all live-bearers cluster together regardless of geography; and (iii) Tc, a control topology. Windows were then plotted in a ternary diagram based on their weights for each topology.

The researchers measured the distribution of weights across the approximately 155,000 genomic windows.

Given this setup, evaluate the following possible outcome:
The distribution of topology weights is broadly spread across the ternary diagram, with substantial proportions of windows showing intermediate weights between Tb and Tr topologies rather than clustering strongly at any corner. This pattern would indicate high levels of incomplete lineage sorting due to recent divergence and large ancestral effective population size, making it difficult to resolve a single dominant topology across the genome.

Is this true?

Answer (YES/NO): YES